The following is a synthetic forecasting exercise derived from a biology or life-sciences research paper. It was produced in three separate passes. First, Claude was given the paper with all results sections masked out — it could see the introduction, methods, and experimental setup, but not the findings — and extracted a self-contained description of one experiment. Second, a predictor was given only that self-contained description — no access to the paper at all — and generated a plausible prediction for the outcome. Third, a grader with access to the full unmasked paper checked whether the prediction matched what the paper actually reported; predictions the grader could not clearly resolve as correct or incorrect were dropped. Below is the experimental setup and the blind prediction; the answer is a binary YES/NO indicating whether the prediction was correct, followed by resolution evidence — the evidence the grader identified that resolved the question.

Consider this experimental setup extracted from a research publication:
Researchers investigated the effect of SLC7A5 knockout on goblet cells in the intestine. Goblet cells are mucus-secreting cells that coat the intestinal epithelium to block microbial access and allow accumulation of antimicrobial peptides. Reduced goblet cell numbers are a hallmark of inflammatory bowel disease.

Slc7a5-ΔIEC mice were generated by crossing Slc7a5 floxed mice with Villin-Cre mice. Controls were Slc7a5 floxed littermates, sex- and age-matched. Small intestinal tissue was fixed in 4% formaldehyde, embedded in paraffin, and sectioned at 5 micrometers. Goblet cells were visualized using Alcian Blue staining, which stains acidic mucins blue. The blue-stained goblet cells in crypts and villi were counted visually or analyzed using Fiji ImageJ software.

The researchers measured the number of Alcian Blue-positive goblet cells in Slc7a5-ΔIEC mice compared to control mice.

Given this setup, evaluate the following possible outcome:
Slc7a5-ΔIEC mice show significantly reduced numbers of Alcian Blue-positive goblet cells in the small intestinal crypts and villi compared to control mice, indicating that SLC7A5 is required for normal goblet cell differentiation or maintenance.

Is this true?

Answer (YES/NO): NO